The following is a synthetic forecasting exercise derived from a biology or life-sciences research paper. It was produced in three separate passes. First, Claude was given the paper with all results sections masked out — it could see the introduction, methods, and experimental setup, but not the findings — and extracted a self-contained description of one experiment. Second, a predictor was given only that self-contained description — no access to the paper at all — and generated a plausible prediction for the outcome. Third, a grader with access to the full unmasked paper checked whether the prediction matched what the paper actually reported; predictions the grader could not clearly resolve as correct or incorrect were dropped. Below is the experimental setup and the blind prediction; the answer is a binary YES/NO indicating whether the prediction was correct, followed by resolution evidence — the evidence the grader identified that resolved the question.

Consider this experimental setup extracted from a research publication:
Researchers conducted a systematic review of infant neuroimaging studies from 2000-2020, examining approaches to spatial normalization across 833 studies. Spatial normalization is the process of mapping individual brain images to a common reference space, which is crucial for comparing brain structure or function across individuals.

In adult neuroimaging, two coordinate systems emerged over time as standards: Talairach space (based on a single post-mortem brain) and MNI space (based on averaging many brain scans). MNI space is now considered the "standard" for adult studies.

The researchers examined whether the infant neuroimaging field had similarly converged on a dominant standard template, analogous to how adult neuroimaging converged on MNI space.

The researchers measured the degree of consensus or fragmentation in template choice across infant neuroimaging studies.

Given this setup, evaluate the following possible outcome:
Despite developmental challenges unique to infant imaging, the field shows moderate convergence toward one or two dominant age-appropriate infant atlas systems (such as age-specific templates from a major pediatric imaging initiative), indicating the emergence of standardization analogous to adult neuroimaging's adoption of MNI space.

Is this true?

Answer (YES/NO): NO